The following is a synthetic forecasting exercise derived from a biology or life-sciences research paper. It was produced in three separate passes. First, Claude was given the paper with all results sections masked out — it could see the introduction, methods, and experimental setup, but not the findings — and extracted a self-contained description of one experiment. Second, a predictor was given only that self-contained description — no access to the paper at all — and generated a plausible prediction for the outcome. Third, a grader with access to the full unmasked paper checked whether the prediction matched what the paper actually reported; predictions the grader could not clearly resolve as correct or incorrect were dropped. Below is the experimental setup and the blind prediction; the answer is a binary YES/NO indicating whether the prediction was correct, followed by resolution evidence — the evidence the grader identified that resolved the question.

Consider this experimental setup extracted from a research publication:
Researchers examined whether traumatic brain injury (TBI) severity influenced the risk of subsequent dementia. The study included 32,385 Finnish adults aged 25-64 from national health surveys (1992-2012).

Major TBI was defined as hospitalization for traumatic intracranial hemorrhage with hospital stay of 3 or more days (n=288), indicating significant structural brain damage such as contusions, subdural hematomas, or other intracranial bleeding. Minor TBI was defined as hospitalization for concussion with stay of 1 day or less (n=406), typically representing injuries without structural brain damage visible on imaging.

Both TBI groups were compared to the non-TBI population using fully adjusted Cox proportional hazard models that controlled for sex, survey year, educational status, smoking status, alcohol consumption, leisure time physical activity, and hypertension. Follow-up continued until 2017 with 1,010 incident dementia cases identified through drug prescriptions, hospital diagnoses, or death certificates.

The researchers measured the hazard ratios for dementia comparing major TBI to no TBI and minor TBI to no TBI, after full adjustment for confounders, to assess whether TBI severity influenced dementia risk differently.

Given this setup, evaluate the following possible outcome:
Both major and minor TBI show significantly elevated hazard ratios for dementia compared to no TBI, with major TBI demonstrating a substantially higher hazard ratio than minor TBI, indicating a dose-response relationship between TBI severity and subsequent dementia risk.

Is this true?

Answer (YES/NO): NO